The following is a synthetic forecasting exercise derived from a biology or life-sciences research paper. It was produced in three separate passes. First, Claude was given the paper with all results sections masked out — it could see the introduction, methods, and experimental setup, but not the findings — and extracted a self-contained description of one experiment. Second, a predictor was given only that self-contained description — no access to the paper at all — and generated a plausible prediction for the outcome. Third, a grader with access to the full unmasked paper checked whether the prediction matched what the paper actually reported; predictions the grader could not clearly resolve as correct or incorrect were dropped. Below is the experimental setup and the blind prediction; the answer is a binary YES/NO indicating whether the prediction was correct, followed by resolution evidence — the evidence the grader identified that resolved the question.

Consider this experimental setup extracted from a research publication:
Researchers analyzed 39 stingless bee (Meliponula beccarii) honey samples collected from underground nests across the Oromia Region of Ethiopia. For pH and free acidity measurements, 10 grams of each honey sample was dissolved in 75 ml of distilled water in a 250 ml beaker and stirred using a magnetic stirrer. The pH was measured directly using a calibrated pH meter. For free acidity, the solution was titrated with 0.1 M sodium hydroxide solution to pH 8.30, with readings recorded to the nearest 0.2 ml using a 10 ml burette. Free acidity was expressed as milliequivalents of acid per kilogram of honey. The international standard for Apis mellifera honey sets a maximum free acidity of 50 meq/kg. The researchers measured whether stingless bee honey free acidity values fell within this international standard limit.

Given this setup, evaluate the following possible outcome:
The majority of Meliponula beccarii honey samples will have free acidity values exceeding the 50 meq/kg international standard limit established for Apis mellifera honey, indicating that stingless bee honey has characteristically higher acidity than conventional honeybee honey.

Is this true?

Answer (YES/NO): YES